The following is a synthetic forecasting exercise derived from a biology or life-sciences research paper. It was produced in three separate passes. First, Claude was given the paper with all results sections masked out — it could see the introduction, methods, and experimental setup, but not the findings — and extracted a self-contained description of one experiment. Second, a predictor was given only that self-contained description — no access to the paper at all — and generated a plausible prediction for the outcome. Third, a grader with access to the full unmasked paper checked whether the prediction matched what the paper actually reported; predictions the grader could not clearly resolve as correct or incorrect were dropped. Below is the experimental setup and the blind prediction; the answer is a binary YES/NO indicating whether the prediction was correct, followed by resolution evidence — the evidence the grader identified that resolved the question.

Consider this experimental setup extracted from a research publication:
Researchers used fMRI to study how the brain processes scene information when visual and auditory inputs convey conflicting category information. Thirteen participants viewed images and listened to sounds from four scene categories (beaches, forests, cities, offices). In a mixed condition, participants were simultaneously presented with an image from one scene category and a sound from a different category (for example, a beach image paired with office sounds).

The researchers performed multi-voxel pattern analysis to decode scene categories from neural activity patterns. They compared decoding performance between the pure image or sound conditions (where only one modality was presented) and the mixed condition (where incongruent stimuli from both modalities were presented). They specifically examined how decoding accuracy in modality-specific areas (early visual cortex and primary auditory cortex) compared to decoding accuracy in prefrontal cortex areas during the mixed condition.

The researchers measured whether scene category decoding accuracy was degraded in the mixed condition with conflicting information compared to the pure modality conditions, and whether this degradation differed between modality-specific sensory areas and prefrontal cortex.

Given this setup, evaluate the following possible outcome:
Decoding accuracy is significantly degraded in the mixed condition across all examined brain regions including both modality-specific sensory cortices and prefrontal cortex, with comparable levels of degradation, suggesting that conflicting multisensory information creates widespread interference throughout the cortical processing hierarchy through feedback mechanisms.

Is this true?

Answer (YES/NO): NO